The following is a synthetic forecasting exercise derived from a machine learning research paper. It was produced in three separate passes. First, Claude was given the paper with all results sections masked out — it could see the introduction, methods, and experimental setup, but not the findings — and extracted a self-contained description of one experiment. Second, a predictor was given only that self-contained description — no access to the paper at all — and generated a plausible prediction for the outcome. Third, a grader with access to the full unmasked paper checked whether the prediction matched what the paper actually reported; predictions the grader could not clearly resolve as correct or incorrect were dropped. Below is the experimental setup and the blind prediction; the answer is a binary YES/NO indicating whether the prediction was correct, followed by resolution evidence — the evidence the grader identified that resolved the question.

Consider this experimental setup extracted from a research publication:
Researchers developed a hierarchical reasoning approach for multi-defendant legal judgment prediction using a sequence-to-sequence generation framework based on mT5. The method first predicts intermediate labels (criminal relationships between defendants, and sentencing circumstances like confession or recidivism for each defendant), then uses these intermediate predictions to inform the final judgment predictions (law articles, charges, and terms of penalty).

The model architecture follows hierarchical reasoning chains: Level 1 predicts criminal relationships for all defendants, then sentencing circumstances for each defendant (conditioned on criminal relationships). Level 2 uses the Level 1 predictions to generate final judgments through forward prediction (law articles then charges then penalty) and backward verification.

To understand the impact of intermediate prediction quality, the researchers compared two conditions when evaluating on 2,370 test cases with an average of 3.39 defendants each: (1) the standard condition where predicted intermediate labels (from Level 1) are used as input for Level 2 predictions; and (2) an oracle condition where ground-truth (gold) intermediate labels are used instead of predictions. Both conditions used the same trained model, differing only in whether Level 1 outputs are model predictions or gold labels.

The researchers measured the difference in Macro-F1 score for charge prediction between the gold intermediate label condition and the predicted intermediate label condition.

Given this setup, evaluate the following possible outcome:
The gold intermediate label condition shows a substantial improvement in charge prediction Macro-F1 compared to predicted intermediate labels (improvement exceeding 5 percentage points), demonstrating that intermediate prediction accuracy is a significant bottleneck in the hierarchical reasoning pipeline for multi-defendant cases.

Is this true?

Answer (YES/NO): YES